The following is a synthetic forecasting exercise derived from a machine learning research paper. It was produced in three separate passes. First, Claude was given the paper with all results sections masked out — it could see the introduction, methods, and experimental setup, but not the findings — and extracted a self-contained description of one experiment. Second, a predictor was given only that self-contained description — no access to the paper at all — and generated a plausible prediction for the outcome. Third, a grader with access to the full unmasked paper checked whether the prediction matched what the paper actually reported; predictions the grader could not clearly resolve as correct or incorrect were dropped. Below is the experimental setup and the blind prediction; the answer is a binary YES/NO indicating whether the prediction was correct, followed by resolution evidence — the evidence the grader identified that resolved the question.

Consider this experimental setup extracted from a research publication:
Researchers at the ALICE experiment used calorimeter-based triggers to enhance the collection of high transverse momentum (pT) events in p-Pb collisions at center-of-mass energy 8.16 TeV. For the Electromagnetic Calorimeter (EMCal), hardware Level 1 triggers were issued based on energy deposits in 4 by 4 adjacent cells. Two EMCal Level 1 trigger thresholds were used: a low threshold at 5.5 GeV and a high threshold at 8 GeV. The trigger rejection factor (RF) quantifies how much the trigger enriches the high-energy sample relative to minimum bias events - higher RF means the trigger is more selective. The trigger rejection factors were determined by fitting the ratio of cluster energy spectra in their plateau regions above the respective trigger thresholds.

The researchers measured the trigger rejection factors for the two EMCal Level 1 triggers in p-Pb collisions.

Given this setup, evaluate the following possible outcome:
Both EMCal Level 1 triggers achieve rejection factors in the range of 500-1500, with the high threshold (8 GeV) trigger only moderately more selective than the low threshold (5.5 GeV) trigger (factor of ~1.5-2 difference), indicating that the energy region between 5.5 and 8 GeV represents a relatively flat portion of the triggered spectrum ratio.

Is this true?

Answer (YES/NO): NO